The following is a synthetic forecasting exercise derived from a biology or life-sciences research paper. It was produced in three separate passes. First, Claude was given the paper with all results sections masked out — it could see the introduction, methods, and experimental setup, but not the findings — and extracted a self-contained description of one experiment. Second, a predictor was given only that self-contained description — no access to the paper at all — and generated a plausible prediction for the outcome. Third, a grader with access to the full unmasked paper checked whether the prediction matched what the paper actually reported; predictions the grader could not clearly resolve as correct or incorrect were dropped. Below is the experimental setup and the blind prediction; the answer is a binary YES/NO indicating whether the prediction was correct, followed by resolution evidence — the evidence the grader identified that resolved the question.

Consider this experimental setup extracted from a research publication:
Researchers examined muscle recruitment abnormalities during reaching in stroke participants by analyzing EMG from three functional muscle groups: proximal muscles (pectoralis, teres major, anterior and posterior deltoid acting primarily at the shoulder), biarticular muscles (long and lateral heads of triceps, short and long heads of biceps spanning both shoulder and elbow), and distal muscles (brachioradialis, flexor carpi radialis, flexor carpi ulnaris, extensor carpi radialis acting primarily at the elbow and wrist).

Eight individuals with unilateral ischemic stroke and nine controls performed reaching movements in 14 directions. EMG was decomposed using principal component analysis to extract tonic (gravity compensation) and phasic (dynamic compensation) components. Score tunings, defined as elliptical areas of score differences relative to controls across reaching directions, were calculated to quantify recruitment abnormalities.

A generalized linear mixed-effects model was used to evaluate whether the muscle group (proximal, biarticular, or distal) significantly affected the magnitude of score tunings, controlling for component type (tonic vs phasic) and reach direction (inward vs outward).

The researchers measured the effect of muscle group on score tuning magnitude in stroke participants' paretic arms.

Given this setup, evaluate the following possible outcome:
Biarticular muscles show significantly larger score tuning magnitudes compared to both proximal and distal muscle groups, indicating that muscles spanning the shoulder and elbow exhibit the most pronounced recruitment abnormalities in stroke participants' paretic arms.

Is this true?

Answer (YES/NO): NO